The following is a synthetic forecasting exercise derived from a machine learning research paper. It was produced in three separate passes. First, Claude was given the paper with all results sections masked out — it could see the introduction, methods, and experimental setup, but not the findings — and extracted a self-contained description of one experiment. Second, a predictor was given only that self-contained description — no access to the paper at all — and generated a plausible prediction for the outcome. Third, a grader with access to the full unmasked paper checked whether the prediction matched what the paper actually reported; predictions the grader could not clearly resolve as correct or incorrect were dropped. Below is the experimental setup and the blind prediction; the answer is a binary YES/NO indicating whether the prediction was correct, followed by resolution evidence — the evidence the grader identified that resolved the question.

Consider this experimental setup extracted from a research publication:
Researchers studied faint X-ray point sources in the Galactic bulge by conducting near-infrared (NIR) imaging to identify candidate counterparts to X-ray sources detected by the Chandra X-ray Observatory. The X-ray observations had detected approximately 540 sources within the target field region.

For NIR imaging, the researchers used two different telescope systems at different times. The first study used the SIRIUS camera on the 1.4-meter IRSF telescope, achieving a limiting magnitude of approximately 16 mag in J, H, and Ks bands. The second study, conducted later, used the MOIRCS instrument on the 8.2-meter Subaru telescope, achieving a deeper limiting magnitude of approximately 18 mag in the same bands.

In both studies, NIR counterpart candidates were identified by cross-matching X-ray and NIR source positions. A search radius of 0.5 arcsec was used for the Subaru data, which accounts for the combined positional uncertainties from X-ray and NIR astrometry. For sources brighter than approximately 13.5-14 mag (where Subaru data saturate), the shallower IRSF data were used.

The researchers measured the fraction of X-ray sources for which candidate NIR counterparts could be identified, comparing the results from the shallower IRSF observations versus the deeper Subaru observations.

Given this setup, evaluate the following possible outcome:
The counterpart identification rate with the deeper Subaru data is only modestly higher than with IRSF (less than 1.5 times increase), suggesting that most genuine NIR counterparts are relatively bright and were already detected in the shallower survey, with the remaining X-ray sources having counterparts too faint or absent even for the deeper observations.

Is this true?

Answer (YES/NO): NO